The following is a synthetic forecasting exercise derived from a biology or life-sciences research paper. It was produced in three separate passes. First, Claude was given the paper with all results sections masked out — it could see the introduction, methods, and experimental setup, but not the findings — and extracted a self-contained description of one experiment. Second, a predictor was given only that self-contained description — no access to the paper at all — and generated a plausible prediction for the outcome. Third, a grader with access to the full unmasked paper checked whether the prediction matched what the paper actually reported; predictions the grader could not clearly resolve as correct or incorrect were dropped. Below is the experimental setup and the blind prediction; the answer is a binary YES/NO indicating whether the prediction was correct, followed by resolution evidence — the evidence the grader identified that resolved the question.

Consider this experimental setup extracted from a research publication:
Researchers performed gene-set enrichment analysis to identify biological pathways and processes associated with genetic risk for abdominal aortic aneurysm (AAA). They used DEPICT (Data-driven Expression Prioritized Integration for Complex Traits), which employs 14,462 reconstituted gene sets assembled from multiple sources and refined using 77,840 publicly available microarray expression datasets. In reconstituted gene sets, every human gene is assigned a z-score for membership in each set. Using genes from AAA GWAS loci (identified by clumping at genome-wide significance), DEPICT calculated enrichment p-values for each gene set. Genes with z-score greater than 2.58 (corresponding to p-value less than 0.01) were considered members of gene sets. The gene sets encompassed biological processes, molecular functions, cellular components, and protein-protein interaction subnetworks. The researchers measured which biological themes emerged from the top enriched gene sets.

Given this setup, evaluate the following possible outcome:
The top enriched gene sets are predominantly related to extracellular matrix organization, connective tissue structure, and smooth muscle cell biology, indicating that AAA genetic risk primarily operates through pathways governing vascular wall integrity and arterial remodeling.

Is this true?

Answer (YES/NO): NO